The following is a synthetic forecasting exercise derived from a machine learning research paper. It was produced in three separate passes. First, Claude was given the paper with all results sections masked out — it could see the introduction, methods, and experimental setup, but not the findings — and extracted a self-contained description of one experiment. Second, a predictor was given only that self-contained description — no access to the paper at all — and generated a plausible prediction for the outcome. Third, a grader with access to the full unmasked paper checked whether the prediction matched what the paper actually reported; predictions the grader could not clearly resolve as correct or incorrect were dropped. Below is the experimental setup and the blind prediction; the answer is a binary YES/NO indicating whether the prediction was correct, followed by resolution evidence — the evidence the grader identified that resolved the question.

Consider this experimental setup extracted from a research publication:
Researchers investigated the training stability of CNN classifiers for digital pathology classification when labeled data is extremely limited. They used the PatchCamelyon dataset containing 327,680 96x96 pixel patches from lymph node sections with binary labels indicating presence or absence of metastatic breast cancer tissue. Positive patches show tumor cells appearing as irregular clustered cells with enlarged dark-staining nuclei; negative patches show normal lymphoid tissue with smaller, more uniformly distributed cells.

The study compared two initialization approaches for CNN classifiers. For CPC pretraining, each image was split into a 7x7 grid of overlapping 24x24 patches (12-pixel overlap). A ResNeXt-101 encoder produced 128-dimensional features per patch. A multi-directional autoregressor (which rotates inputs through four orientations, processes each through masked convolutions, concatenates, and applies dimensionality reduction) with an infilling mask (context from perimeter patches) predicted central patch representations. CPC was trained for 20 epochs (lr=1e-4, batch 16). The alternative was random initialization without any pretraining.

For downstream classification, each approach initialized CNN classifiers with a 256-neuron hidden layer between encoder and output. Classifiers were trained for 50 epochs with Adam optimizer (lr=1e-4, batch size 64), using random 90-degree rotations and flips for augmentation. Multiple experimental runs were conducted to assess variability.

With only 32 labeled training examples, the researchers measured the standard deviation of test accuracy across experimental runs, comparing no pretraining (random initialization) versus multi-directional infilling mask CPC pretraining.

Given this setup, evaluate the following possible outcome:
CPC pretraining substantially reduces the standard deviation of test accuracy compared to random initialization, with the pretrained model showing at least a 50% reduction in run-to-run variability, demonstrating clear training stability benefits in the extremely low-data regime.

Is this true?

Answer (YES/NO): NO